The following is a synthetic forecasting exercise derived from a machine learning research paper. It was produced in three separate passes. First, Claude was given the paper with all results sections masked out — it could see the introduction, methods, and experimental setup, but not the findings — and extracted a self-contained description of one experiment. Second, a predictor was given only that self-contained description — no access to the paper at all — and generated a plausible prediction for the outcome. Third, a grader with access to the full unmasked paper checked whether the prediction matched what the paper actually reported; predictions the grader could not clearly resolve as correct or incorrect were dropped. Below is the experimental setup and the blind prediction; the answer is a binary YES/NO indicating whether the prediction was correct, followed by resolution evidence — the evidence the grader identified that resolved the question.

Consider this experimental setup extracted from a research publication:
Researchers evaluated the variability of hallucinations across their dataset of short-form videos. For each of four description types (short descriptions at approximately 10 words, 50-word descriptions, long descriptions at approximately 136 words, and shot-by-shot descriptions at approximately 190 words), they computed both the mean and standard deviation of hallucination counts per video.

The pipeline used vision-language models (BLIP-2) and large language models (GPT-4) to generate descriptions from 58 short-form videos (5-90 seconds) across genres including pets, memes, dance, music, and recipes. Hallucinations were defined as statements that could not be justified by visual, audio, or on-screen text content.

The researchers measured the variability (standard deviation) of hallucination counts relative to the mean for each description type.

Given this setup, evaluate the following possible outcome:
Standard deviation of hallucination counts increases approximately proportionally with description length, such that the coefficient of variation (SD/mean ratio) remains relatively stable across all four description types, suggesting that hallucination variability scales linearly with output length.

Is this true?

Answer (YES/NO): NO